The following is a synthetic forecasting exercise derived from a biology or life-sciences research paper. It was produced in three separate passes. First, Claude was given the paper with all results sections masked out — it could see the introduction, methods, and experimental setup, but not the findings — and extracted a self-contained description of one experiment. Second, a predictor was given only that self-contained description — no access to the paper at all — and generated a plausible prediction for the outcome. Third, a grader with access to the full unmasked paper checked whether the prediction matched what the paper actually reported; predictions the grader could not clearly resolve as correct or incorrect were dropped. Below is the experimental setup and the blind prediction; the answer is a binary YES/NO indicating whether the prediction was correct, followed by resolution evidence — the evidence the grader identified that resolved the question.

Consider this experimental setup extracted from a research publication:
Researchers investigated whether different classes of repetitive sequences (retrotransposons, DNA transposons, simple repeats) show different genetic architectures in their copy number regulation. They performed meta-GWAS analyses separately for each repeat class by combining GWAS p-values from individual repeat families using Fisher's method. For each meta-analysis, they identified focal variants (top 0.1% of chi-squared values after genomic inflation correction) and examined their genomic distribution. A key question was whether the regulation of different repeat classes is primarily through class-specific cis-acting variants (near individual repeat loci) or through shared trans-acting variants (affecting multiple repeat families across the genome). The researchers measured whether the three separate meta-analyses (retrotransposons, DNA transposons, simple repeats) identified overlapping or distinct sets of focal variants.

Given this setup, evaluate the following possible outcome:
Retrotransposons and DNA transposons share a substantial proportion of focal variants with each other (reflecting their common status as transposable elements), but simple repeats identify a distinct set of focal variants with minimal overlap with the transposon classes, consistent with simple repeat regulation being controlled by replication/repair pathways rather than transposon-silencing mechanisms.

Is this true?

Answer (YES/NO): NO